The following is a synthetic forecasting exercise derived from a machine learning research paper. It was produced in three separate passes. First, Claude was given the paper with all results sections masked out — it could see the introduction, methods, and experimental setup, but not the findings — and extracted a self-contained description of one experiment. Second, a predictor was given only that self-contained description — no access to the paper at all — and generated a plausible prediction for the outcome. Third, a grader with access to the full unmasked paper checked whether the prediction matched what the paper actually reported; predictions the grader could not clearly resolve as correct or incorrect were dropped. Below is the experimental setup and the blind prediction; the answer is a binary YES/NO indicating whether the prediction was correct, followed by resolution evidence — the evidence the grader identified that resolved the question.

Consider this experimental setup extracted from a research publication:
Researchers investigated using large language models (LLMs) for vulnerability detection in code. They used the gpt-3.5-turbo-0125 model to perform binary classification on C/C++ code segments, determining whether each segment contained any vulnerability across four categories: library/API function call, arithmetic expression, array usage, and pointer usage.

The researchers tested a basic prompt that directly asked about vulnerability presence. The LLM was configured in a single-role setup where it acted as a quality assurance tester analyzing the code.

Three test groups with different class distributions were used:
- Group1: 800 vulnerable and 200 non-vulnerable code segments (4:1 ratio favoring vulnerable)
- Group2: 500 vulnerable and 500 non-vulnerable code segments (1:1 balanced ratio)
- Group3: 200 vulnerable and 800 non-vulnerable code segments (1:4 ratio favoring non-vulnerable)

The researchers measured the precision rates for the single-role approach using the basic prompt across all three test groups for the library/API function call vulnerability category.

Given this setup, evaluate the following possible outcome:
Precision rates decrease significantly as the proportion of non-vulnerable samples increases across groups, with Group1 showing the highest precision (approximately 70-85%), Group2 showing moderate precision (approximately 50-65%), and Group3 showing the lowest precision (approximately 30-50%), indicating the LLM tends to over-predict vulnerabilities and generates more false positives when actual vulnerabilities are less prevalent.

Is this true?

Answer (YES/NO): NO